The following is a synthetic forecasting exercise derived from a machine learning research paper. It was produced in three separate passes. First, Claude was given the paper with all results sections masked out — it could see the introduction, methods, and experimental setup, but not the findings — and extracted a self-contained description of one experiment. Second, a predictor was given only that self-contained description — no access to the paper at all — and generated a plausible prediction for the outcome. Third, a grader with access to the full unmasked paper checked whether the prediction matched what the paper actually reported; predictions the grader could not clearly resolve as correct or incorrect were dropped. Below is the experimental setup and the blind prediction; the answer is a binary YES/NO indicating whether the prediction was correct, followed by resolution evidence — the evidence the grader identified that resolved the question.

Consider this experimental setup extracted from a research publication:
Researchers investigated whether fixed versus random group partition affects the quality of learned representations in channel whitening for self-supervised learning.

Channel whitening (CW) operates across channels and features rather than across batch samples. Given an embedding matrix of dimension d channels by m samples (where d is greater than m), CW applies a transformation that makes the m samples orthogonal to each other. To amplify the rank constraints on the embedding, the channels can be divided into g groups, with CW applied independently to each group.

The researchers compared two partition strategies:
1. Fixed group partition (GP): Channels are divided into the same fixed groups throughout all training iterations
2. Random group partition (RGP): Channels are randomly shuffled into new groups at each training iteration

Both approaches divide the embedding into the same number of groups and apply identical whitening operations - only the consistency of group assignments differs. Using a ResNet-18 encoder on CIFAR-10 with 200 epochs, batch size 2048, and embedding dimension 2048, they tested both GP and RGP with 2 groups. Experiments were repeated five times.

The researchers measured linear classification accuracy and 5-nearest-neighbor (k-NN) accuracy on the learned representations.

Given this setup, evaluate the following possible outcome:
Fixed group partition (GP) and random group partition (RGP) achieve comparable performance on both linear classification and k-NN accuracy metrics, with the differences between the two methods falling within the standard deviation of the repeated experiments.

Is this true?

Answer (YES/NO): NO